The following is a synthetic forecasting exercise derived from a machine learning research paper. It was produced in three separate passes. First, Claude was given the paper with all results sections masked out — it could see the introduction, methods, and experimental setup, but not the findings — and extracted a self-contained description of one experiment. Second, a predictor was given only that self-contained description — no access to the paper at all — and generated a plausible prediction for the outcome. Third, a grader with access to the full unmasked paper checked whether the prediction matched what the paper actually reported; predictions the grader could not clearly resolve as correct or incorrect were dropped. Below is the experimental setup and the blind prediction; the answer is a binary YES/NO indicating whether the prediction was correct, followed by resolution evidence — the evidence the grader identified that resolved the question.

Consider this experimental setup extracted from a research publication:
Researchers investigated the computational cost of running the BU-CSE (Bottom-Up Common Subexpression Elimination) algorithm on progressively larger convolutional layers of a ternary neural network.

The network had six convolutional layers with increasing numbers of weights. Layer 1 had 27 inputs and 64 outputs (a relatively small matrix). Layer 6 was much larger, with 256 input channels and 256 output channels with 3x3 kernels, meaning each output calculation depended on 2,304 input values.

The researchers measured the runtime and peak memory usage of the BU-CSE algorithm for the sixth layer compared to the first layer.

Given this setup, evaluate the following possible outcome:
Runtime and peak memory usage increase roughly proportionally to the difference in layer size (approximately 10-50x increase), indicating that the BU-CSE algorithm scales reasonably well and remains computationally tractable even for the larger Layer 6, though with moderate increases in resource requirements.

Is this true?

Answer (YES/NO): NO